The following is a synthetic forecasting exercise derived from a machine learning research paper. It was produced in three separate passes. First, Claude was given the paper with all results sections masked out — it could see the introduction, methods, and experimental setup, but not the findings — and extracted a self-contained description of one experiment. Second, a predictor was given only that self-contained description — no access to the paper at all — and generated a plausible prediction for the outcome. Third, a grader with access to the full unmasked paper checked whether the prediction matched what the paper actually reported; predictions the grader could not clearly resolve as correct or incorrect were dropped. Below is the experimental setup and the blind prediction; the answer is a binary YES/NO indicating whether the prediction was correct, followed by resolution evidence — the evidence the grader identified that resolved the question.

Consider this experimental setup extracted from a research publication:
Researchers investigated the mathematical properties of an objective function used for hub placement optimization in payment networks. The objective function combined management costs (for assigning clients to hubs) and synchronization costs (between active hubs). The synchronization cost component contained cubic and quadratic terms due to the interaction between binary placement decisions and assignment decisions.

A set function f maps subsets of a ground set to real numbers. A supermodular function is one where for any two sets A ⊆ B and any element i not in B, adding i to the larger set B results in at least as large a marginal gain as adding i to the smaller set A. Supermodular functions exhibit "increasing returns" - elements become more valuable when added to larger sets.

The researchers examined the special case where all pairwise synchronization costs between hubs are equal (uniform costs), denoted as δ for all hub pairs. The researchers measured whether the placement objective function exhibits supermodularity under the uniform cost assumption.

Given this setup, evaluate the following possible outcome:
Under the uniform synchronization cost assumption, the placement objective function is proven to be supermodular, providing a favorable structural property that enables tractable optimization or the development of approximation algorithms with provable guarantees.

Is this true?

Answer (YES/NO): YES